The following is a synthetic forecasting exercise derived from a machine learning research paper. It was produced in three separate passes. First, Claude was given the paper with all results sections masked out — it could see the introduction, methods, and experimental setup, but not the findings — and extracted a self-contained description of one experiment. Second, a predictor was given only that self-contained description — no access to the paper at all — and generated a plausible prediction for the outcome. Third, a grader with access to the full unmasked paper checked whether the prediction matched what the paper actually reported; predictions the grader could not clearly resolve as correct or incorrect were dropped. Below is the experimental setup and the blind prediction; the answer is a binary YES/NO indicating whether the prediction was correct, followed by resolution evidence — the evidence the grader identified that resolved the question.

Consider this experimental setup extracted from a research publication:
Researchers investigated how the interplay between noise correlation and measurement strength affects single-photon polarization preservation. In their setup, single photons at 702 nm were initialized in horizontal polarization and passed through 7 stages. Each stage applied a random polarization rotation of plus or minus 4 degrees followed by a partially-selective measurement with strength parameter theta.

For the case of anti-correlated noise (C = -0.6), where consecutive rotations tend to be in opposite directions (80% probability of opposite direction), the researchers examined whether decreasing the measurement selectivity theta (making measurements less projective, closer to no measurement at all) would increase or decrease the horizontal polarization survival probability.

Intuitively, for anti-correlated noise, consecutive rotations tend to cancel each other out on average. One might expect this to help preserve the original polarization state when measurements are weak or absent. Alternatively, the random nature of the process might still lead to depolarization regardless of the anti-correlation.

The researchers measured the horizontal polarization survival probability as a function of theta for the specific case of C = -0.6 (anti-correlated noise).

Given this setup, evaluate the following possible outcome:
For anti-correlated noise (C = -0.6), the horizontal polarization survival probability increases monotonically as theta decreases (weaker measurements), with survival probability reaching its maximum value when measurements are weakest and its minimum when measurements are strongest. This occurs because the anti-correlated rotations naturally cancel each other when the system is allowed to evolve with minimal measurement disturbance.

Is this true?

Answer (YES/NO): NO